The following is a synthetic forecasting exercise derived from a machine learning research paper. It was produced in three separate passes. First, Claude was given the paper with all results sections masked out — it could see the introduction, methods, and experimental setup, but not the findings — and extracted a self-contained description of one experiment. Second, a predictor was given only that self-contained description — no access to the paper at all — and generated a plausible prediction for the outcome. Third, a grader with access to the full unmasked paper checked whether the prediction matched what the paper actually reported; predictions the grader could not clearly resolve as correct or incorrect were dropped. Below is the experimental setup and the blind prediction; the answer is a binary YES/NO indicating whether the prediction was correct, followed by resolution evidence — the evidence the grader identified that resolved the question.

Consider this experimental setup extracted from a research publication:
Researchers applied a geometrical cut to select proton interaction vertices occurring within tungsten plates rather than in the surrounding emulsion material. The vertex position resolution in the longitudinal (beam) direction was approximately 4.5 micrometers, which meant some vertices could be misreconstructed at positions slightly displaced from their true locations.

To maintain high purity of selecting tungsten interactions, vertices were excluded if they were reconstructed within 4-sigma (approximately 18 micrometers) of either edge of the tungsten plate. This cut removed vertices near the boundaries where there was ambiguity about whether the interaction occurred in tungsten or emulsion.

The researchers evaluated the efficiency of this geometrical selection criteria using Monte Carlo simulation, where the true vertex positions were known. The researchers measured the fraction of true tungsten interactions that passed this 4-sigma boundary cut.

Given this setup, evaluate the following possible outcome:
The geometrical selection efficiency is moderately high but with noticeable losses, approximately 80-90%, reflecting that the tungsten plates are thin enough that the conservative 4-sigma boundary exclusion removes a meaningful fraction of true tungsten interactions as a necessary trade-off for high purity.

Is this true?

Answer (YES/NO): NO